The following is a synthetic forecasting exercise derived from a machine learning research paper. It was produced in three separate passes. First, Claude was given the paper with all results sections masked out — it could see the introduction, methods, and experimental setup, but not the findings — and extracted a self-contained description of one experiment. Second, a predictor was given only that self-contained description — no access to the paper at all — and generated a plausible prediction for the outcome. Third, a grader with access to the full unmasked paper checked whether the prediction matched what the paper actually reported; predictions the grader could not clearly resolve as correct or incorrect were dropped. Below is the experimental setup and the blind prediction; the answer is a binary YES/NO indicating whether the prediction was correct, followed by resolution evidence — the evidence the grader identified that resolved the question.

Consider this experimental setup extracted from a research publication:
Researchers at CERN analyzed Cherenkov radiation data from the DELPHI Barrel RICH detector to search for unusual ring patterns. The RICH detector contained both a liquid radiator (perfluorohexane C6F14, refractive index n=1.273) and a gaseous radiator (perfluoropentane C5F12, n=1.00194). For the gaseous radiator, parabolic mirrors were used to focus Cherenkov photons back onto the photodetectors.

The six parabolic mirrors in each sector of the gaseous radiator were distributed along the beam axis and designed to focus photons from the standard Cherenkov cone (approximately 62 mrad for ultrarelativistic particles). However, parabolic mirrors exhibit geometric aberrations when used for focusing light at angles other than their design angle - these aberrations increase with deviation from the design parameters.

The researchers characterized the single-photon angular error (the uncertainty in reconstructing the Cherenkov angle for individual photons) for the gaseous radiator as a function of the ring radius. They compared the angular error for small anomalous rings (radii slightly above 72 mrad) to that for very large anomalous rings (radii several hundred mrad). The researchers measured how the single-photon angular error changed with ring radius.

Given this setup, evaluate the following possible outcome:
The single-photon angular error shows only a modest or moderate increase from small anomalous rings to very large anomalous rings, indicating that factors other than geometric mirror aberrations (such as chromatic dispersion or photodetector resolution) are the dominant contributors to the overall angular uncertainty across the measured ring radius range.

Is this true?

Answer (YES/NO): NO